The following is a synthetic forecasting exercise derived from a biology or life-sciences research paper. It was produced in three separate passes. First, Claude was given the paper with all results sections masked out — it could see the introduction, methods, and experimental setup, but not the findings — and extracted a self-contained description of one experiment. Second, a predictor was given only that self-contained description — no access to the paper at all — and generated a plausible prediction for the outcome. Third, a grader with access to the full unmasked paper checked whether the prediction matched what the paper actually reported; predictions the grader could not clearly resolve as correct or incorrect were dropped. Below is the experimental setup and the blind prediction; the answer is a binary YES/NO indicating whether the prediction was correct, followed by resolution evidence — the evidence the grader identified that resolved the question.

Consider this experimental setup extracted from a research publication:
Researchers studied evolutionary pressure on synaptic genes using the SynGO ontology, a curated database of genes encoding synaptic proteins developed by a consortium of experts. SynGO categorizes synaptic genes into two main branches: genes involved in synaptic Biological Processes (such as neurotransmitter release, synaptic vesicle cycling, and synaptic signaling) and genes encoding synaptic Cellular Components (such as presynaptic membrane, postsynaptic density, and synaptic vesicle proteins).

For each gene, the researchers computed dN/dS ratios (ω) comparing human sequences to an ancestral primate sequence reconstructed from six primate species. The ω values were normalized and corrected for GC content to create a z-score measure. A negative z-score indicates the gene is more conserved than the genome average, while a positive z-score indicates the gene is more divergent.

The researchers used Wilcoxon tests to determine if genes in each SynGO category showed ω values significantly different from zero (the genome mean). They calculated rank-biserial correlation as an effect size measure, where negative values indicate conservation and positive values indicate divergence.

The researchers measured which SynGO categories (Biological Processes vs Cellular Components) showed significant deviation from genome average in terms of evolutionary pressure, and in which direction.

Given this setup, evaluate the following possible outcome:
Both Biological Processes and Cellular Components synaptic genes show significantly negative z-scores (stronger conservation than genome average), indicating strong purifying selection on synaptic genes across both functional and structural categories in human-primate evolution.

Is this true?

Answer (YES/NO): YES